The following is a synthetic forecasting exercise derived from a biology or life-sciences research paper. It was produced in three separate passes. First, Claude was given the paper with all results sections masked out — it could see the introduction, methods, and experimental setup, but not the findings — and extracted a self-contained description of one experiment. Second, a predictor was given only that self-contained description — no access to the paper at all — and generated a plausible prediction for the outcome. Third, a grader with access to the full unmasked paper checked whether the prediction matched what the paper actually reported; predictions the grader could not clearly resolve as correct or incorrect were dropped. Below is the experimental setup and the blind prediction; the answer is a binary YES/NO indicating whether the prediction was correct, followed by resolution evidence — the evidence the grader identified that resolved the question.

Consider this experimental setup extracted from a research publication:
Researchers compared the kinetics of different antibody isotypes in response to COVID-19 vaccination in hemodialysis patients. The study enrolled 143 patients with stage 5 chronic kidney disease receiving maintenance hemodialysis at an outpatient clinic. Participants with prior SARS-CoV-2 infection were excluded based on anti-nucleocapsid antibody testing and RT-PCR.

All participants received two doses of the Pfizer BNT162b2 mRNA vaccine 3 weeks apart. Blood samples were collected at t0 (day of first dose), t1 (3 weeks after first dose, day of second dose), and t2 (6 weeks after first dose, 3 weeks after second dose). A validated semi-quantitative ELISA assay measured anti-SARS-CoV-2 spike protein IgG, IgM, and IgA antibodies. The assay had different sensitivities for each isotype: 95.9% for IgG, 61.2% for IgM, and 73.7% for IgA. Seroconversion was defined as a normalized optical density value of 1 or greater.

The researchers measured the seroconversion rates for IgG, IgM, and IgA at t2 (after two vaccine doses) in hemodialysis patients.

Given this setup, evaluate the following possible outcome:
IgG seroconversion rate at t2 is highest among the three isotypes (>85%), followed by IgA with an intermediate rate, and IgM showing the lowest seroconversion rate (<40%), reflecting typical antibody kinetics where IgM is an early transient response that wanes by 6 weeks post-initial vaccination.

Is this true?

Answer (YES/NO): YES